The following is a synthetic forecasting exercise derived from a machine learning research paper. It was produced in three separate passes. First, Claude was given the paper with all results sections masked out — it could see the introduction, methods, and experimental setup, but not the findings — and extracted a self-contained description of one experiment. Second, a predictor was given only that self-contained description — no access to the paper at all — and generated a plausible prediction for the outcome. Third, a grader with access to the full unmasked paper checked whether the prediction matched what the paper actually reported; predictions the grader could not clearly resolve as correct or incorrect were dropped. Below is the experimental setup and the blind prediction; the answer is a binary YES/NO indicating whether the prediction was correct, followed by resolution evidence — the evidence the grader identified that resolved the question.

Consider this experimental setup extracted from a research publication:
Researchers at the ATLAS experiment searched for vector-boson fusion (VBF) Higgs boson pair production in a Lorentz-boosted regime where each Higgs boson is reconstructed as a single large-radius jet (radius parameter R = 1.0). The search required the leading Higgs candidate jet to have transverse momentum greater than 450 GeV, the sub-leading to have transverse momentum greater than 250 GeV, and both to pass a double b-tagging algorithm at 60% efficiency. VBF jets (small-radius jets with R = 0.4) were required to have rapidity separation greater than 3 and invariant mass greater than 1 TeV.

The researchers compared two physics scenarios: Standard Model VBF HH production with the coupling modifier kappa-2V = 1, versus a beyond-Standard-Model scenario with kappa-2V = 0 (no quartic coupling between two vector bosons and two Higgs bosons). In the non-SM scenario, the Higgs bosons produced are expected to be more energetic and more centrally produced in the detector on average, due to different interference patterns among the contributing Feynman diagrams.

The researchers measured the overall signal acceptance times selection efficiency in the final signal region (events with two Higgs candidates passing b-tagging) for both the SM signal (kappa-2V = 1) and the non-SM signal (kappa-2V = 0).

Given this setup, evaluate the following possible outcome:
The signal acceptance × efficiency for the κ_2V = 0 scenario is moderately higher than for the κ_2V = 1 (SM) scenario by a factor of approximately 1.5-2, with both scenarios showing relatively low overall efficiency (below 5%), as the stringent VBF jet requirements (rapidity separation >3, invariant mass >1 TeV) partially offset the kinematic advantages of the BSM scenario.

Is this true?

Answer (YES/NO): NO